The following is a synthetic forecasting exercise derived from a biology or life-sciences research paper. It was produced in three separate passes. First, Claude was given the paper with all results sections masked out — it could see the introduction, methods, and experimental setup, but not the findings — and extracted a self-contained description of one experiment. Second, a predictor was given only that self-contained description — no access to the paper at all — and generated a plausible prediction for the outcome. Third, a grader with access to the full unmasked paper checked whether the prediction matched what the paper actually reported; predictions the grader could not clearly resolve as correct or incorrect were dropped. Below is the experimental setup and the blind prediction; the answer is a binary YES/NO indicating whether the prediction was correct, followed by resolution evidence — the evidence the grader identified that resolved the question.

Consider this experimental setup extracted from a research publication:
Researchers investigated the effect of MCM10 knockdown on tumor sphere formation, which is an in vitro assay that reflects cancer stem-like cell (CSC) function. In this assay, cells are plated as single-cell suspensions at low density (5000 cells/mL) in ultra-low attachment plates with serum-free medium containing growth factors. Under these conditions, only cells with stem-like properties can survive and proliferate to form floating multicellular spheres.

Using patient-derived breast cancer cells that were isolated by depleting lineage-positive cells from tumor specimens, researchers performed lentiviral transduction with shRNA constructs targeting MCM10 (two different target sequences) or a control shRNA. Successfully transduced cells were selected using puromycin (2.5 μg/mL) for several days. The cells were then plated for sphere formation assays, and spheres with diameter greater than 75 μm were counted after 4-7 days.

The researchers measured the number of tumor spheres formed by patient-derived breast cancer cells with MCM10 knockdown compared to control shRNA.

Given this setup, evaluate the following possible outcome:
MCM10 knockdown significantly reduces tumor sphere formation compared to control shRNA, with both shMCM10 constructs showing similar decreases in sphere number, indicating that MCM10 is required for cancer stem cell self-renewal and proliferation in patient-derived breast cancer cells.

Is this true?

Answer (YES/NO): YES